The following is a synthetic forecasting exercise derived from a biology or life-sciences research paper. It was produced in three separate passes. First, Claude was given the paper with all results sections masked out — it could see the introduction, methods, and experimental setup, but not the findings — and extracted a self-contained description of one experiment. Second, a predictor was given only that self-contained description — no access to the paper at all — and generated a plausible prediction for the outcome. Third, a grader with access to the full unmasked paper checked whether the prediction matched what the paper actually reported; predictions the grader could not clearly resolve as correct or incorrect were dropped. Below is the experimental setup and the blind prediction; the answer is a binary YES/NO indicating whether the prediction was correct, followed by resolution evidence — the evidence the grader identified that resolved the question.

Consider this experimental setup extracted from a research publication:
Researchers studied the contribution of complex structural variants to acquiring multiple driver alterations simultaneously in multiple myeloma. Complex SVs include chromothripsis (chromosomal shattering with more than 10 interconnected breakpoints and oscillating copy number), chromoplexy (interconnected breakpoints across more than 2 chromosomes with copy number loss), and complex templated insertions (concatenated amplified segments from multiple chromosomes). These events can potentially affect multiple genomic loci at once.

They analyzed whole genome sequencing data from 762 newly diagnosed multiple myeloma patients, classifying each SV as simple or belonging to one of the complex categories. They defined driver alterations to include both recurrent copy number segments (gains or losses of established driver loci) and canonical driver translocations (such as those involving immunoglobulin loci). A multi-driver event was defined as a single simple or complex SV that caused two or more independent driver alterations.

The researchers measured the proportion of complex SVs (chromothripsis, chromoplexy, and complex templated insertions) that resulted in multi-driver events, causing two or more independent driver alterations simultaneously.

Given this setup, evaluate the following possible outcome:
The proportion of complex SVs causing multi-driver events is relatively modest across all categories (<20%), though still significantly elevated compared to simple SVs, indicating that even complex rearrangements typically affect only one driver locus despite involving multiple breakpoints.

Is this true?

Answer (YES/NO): NO